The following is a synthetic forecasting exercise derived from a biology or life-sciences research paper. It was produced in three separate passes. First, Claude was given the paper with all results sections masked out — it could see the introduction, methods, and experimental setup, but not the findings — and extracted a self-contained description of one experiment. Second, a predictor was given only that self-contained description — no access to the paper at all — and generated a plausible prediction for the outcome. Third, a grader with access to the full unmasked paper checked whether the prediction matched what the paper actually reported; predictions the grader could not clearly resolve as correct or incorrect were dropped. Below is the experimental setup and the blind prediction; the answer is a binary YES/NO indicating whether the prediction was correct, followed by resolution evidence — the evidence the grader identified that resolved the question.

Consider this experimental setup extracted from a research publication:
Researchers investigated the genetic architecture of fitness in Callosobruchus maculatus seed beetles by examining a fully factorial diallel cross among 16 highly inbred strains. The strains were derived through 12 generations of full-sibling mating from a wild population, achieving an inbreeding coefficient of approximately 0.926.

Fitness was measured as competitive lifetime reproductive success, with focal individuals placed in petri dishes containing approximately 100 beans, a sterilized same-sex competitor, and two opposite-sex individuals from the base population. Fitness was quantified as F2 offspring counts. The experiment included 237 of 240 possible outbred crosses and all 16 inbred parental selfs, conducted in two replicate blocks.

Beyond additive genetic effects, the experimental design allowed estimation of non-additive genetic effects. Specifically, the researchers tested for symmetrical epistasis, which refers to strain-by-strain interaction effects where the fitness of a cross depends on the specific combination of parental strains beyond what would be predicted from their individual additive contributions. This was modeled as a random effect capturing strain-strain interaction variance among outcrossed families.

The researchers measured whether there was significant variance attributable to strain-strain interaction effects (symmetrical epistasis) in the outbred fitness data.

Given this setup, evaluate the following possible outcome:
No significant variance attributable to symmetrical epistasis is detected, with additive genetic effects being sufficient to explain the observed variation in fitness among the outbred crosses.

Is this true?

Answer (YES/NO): NO